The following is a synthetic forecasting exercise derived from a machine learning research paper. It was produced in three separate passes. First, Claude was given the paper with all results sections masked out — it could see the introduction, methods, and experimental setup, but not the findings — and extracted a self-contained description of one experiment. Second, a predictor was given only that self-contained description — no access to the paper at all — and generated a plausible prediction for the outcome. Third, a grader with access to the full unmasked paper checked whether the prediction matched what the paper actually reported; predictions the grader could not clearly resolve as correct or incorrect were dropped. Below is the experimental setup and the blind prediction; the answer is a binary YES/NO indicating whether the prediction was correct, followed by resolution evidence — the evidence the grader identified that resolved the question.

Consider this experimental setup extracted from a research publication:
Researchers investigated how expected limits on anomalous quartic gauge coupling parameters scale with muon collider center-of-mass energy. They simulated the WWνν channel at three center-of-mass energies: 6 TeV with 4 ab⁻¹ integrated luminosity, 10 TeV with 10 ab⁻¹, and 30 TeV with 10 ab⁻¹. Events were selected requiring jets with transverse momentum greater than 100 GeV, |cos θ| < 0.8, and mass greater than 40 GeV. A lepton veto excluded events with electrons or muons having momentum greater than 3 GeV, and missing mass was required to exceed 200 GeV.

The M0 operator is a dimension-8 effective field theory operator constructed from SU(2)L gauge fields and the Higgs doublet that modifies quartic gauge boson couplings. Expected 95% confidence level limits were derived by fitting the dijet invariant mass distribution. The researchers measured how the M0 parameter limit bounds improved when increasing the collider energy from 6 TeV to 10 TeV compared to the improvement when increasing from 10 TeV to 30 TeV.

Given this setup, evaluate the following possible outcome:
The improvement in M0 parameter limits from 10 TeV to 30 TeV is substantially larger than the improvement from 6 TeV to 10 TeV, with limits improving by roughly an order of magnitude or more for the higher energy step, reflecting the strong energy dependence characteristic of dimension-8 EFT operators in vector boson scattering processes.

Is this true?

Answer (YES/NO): YES